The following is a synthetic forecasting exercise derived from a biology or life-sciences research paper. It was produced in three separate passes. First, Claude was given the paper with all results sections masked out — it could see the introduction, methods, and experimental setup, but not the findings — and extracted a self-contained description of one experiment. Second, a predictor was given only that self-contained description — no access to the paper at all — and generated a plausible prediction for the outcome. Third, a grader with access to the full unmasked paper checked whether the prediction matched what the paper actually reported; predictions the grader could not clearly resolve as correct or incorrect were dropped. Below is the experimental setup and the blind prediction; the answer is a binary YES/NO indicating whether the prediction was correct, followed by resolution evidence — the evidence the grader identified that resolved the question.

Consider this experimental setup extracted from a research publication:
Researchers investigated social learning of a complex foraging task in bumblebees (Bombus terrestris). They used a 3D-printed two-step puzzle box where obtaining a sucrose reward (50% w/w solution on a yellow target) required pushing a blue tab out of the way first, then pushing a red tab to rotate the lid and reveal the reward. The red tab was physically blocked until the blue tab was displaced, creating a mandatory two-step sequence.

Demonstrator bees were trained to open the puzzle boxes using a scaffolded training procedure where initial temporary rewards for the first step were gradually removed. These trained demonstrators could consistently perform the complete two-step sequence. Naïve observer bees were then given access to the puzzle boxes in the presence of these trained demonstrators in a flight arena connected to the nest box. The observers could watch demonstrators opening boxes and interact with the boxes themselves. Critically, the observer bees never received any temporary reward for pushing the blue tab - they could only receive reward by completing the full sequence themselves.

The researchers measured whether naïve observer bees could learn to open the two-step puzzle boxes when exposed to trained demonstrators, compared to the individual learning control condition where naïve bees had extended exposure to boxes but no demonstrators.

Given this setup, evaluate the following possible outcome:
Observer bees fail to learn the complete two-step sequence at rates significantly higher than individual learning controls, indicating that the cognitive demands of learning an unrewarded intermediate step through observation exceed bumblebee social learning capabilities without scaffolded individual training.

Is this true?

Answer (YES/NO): NO